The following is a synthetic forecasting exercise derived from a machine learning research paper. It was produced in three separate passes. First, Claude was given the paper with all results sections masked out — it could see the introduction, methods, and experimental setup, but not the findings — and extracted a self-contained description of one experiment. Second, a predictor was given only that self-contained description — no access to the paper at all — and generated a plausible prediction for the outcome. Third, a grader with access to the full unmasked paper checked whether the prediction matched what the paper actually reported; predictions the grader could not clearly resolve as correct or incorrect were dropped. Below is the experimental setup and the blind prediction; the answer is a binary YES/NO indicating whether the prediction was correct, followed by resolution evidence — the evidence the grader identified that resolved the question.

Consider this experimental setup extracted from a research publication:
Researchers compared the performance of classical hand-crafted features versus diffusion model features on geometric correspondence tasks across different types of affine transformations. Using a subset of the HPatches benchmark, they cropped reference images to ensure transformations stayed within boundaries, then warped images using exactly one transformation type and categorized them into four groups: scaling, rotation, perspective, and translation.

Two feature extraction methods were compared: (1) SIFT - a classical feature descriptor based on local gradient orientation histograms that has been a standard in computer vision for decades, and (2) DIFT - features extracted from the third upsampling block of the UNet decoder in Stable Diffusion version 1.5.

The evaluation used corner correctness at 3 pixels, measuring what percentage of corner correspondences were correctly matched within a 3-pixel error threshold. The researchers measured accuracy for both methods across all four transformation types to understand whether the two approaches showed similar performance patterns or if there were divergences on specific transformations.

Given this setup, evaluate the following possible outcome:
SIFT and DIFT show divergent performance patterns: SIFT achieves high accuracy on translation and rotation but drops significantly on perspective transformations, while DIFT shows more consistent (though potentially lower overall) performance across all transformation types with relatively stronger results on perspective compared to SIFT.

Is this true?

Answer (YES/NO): NO